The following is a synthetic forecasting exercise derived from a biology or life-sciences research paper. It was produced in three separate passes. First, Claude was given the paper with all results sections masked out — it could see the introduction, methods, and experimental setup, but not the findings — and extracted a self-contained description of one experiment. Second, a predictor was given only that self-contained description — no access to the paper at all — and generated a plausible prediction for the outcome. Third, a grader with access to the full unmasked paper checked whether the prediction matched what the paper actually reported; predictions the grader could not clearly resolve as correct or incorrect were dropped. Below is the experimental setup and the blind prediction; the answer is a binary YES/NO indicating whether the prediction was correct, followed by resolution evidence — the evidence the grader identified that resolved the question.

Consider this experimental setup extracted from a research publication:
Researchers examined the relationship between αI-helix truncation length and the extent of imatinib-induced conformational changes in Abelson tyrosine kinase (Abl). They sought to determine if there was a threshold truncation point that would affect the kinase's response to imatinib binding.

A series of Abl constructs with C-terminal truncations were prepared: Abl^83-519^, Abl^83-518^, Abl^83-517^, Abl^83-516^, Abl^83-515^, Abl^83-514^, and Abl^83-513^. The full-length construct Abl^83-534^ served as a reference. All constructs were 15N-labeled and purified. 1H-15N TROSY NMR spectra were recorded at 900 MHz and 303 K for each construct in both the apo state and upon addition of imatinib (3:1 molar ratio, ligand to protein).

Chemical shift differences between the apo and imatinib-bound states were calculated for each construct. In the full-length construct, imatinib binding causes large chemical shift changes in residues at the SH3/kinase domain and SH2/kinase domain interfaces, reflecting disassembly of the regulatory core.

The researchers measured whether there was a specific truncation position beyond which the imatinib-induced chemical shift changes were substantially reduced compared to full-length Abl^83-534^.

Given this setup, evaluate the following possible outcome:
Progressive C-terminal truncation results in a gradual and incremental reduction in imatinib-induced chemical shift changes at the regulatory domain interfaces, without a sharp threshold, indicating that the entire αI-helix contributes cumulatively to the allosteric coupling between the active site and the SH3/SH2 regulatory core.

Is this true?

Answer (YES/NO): NO